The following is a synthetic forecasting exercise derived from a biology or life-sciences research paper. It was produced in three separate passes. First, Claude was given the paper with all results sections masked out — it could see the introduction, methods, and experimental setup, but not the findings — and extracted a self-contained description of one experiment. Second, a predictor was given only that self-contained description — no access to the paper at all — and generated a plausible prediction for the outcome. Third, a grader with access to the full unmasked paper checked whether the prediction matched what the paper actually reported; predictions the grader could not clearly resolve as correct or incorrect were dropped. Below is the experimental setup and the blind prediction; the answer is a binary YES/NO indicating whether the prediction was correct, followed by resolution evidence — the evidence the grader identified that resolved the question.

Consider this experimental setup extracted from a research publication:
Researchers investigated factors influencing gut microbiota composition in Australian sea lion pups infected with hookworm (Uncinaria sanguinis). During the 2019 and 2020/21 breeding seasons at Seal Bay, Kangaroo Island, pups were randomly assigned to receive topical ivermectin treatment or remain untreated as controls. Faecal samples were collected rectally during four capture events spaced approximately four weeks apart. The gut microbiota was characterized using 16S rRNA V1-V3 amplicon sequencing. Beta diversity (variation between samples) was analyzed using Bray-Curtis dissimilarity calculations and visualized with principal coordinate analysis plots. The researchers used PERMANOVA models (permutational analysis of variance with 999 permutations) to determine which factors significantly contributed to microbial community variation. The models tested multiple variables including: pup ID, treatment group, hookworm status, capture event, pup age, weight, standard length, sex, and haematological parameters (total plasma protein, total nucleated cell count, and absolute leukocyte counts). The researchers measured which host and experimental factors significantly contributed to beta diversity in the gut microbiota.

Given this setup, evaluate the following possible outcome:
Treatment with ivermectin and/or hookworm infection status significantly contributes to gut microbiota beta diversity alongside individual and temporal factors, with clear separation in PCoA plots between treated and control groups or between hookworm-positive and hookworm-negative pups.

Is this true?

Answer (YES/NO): NO